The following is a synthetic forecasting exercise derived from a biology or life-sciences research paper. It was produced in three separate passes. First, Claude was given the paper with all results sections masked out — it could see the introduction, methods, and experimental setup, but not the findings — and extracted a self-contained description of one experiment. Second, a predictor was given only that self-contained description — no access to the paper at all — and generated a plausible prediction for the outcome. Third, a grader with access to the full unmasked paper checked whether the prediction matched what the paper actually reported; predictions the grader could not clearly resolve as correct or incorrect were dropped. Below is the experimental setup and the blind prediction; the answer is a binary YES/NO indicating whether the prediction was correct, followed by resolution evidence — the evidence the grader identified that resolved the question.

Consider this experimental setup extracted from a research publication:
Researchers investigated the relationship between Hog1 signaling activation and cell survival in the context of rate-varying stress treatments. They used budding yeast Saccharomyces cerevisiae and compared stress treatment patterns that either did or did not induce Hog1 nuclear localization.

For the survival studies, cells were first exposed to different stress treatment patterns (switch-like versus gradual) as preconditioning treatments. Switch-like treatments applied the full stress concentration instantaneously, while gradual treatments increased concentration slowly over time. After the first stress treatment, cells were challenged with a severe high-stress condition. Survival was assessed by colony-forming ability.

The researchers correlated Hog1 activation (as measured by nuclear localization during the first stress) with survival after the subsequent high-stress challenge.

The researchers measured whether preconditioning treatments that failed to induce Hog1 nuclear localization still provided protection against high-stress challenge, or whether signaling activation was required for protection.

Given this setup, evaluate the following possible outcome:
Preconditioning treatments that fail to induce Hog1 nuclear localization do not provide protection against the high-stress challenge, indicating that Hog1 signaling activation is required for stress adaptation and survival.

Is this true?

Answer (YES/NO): YES